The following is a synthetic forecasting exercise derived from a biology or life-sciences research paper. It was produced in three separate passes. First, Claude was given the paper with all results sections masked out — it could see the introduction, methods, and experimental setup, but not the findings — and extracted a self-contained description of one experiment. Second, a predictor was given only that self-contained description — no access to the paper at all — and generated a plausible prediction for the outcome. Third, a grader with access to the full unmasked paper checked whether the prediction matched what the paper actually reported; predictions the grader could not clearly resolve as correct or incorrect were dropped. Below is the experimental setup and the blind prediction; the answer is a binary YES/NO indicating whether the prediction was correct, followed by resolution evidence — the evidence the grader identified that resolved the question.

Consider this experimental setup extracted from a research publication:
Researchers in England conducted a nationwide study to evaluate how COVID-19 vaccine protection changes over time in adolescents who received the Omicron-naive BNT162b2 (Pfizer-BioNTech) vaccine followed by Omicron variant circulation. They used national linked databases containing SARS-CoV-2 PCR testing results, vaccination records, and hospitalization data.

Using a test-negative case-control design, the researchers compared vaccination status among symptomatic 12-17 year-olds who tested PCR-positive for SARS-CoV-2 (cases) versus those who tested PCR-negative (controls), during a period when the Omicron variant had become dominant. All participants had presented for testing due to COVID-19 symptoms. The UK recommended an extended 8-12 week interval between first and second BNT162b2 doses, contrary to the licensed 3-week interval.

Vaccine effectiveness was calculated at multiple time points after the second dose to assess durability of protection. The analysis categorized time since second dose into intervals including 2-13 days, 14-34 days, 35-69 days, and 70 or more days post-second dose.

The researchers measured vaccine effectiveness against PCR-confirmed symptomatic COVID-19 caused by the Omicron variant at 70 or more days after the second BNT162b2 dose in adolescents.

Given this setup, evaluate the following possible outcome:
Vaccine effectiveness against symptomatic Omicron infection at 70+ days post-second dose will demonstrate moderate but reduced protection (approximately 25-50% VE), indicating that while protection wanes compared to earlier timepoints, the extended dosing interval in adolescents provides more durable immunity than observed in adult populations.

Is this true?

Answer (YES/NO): NO